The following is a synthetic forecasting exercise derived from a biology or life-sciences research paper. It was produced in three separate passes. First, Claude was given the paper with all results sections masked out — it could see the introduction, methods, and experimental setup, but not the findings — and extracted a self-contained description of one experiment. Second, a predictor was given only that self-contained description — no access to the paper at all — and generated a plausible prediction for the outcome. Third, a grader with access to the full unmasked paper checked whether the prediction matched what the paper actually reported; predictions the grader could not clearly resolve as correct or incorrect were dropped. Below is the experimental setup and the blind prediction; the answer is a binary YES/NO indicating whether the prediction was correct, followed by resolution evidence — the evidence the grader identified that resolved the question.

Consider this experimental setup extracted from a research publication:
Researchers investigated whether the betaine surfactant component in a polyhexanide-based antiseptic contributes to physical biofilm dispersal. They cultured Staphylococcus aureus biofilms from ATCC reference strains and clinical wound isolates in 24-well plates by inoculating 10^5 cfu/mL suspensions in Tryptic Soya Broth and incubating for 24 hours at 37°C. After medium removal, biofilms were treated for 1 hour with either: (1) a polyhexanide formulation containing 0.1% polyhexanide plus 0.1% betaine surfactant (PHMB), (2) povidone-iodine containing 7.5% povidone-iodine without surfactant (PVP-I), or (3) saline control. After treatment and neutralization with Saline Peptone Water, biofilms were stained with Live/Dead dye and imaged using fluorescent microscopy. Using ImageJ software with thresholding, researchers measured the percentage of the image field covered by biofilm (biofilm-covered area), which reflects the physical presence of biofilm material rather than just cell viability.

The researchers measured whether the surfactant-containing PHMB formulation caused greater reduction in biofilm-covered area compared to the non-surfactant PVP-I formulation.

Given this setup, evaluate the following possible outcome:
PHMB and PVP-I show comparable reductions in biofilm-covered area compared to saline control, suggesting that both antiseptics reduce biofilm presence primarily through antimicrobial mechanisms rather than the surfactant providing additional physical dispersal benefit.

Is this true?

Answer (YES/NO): YES